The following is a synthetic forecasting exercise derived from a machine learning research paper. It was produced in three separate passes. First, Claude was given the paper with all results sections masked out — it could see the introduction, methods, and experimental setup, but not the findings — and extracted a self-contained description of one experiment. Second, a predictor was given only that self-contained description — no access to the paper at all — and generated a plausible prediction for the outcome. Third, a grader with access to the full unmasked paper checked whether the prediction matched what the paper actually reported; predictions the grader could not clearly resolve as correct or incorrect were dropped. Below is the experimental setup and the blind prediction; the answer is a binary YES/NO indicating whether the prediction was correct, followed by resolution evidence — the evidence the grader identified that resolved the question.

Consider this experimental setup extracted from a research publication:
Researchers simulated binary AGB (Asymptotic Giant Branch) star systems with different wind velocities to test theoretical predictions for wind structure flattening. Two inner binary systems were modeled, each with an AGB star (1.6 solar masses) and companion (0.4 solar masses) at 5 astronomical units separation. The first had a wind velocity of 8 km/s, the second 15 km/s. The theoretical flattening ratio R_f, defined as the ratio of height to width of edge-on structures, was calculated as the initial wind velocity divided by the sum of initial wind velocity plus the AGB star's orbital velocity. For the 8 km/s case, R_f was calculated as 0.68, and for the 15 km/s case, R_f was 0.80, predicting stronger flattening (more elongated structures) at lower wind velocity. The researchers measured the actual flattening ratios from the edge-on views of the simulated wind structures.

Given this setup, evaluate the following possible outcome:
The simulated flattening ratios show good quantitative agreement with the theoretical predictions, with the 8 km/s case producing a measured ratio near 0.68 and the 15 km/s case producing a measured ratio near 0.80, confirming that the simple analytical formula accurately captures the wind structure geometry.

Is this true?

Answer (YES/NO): NO